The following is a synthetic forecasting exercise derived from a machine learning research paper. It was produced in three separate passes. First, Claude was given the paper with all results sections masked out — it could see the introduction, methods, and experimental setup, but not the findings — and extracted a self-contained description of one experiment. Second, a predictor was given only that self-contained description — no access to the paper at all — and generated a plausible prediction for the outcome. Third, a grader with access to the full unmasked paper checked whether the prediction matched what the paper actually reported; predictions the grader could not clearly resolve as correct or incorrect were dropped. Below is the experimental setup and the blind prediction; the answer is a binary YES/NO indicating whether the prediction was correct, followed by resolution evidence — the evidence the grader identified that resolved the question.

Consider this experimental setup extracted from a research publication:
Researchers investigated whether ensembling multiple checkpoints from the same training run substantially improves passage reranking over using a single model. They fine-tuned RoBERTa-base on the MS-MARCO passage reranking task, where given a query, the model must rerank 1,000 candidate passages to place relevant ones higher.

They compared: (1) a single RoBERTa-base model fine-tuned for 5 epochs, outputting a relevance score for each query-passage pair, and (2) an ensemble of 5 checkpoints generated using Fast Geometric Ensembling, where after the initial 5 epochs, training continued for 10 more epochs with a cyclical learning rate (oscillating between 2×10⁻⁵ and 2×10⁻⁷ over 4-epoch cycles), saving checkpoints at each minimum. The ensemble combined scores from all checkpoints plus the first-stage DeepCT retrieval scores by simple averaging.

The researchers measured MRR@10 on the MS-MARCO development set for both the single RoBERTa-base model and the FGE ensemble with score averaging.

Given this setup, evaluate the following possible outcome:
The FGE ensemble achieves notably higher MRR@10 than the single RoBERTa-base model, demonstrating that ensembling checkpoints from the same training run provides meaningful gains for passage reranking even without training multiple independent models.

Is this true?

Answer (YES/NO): NO